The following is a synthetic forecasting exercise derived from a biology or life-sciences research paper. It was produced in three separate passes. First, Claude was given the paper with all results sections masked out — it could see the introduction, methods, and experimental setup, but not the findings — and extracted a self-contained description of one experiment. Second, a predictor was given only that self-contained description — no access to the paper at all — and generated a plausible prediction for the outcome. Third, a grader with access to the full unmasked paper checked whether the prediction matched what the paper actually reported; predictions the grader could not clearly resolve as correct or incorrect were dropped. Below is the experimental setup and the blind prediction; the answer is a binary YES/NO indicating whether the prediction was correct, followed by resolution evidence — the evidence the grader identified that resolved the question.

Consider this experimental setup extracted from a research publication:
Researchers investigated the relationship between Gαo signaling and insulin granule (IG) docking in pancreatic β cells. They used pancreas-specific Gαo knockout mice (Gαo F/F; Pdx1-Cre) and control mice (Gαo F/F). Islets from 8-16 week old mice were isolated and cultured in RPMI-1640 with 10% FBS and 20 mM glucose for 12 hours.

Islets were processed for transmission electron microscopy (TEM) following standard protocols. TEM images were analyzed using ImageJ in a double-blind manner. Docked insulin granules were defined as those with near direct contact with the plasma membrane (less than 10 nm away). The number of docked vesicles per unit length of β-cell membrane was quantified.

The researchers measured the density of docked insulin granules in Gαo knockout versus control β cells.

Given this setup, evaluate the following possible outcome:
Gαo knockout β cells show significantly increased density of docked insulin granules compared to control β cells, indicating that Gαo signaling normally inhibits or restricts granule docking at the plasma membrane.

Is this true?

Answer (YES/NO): YES